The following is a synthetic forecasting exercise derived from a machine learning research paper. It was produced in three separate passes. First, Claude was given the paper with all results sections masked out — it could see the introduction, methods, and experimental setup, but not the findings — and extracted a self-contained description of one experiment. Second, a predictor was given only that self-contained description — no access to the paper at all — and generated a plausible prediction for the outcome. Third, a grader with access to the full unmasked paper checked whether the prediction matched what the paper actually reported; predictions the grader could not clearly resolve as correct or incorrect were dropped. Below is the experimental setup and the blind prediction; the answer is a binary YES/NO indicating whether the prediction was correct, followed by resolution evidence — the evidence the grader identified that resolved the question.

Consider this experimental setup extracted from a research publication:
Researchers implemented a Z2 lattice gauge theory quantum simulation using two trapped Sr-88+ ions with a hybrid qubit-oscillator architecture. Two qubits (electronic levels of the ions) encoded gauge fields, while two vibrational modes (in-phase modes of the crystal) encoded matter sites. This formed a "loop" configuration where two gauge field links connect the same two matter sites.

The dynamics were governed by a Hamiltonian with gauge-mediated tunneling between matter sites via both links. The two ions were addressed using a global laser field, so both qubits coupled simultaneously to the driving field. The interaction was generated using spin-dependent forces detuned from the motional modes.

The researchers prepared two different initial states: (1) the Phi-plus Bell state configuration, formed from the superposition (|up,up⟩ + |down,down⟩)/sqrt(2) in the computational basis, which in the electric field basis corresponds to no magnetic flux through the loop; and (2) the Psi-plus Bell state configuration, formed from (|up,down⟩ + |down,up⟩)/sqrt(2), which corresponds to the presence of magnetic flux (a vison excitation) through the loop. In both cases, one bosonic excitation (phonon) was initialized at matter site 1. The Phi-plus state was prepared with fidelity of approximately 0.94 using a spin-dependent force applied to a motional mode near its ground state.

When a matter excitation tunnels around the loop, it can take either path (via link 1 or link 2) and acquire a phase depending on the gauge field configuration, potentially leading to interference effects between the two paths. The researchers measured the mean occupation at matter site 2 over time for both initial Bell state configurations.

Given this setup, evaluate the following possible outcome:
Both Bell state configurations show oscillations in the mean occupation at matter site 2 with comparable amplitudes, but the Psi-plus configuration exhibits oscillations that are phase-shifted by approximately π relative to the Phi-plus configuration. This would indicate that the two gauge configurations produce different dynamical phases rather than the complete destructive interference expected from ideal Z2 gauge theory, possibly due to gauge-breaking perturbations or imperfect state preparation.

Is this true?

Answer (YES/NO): NO